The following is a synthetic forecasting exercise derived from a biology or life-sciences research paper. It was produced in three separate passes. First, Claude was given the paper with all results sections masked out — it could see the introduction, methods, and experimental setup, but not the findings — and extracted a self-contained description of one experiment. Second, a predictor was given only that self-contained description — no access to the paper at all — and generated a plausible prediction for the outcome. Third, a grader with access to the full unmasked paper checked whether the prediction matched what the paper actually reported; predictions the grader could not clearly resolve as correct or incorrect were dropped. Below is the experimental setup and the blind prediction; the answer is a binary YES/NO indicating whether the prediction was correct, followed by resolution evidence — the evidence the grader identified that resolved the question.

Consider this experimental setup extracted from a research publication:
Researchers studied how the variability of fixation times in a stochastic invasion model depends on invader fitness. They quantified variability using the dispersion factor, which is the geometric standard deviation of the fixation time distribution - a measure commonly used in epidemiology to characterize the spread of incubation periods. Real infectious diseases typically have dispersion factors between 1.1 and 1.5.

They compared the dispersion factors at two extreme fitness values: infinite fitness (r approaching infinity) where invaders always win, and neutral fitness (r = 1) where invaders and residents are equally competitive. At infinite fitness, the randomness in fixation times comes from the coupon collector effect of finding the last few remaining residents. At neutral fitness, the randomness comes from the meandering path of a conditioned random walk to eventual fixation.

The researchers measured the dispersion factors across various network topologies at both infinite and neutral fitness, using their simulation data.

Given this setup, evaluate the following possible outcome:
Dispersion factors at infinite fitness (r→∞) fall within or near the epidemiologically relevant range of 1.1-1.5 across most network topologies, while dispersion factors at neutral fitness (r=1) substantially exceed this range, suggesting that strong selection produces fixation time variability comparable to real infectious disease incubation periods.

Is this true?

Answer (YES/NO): YES